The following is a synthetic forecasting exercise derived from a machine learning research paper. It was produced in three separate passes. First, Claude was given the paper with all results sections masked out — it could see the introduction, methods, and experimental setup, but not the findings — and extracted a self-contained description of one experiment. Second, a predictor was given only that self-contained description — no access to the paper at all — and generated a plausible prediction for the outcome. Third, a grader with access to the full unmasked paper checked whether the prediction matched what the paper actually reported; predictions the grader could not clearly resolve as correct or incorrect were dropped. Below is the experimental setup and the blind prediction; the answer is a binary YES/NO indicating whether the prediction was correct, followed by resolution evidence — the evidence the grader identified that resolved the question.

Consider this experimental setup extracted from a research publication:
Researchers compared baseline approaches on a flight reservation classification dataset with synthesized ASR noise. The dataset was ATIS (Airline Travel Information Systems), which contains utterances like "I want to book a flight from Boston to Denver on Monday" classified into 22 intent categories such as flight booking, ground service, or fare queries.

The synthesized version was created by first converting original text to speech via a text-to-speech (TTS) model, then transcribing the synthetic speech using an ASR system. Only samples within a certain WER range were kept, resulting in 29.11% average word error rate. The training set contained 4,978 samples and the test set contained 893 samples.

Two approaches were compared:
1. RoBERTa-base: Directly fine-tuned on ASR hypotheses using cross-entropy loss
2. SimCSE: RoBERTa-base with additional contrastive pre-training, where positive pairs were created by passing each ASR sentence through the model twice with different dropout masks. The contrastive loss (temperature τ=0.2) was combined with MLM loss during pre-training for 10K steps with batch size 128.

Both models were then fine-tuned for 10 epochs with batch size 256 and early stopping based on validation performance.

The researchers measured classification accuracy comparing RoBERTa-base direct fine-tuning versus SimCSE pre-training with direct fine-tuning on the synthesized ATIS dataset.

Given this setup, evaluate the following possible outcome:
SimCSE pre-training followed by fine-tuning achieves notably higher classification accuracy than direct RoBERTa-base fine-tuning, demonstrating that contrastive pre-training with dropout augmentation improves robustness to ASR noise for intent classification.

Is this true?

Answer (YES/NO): NO